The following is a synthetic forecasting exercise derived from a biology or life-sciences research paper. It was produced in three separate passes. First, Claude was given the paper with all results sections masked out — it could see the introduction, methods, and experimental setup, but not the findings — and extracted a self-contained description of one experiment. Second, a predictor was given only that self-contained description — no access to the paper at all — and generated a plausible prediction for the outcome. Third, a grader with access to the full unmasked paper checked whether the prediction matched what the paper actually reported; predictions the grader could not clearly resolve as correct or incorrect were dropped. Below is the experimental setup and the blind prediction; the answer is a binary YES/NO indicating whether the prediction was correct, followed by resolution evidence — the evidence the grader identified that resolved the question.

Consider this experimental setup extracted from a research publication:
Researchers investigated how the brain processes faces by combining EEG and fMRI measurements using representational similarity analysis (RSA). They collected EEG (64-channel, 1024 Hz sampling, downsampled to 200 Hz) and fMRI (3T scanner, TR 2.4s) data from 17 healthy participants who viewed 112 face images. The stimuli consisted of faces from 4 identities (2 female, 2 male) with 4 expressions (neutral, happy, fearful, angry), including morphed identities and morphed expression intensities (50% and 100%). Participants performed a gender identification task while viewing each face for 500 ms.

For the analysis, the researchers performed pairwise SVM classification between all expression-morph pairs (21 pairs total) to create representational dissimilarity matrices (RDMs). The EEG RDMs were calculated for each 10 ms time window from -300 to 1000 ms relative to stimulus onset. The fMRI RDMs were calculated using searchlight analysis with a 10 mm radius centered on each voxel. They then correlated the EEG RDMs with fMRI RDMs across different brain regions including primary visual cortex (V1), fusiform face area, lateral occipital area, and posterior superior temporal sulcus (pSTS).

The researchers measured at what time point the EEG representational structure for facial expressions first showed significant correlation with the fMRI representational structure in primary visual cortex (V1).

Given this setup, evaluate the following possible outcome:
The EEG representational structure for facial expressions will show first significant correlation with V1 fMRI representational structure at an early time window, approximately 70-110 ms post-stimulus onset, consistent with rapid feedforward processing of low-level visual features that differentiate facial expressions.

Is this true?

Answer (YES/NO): NO